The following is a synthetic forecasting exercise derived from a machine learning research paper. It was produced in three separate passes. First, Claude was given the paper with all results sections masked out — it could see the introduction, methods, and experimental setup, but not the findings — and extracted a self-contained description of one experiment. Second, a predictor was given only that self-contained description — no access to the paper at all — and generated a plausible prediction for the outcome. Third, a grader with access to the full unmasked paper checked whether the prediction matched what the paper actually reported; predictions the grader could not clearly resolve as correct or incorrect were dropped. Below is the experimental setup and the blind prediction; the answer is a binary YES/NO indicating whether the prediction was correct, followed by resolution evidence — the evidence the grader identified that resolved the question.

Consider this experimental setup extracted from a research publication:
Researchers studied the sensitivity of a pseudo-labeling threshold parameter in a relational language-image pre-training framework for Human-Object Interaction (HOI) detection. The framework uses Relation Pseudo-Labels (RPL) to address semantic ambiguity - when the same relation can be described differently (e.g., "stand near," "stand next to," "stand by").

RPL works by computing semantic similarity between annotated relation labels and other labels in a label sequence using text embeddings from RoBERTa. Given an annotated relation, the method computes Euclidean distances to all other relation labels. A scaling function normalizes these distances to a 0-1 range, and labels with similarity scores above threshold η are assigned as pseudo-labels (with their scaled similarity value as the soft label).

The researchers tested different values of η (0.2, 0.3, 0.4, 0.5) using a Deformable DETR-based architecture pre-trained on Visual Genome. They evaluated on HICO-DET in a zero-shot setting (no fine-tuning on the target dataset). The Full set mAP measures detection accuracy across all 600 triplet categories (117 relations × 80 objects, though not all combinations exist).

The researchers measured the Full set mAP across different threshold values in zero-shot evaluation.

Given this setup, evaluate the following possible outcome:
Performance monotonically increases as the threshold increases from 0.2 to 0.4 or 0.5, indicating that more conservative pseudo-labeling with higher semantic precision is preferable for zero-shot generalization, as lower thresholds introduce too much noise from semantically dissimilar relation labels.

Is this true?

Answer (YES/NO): NO